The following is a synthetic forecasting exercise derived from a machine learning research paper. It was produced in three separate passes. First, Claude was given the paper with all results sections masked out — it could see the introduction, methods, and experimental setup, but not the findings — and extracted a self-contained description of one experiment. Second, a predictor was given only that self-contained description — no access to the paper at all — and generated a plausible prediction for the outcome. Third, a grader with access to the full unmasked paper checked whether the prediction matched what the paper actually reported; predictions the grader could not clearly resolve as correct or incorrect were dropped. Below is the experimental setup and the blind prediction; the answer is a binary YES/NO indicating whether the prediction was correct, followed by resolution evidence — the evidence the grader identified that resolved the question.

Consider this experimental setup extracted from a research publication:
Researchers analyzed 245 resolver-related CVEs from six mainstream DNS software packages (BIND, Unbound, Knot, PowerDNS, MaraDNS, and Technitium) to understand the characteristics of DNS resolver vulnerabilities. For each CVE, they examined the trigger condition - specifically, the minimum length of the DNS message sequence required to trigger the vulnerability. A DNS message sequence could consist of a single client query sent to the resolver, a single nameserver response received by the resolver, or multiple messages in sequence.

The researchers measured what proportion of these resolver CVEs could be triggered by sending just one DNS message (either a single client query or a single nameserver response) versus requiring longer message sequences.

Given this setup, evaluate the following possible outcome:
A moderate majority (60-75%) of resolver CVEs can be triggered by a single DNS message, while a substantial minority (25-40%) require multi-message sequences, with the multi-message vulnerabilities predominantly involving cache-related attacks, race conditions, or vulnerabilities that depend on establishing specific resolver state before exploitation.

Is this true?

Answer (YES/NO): NO